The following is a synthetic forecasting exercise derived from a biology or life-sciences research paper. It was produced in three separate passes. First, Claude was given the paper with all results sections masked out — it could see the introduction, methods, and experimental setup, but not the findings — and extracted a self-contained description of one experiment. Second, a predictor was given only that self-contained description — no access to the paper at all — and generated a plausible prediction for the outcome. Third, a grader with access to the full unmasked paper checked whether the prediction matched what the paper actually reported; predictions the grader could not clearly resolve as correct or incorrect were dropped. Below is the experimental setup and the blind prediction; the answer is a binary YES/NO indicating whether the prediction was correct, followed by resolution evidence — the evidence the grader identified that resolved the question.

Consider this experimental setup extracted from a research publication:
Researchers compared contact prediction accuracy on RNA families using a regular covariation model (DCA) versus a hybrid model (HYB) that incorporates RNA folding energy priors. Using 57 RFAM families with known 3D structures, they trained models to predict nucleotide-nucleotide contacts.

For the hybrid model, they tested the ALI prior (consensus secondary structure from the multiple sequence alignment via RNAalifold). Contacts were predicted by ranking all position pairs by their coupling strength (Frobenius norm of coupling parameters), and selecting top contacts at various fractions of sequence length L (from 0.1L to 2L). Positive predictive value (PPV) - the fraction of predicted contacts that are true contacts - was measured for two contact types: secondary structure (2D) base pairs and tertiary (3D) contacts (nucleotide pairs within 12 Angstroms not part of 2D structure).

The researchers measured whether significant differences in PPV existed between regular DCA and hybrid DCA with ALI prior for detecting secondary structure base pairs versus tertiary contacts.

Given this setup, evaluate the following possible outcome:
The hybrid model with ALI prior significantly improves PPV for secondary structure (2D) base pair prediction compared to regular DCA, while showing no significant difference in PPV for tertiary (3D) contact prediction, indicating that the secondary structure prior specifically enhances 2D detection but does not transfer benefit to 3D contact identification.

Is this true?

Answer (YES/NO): NO